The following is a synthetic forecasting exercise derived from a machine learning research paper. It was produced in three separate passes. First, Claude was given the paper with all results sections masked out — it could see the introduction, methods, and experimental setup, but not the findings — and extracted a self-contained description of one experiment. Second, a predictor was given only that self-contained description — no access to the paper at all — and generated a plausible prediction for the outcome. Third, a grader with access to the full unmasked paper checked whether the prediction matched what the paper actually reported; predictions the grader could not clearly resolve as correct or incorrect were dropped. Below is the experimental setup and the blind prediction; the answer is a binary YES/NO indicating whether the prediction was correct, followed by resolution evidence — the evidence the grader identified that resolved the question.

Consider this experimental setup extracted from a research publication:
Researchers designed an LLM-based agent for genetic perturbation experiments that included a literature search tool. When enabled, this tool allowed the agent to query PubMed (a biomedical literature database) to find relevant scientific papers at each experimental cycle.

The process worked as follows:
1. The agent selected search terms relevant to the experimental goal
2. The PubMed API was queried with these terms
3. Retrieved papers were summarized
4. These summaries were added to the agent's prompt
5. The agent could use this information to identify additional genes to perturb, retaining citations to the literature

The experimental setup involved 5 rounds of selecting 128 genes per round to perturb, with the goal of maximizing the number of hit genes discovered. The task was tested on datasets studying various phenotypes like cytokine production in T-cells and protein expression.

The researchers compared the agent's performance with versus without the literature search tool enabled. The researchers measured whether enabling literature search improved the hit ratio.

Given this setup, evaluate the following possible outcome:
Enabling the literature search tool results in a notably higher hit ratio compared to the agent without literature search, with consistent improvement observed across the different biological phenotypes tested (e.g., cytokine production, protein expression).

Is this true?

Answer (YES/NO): NO